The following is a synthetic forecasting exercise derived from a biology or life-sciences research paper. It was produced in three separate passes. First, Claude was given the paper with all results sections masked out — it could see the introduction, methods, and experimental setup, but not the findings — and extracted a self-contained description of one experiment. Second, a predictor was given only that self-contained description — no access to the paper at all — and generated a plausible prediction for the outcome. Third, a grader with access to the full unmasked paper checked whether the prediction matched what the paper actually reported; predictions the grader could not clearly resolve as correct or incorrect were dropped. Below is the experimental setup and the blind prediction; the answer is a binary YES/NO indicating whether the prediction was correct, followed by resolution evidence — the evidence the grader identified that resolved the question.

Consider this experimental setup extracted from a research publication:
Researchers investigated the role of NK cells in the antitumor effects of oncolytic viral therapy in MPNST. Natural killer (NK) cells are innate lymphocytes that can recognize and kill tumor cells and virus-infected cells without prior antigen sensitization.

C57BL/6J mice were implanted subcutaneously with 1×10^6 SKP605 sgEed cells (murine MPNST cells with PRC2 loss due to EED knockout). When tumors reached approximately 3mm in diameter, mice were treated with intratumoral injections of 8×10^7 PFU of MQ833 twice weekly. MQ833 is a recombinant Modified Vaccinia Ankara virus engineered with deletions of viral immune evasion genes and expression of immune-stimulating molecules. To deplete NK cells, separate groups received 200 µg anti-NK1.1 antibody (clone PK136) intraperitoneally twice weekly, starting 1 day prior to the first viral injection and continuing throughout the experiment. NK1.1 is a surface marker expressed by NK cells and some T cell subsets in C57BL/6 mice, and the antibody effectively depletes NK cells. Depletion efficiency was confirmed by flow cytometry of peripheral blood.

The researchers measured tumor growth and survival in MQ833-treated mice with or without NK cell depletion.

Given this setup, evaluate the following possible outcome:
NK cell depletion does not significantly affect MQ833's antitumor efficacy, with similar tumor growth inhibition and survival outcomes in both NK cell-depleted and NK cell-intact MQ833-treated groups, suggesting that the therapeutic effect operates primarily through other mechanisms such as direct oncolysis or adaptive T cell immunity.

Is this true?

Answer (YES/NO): NO